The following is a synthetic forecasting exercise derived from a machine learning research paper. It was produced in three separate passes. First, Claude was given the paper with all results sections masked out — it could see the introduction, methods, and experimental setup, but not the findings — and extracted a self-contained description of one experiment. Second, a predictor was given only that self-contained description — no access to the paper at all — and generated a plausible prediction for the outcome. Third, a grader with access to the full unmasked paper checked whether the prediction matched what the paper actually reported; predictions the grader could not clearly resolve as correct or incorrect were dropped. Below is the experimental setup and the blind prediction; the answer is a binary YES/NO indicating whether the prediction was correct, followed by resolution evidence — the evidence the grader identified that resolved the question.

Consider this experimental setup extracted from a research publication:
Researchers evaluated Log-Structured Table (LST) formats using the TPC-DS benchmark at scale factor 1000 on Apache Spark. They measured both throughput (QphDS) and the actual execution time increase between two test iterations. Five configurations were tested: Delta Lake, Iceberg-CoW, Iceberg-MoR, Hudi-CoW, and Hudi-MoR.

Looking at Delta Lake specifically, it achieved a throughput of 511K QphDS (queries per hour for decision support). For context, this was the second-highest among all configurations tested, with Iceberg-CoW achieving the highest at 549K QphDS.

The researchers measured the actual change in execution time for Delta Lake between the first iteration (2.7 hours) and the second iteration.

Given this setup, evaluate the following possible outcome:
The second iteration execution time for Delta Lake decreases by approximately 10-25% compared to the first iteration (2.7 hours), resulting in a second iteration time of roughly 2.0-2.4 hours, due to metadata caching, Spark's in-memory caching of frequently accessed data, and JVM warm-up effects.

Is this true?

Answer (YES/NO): NO